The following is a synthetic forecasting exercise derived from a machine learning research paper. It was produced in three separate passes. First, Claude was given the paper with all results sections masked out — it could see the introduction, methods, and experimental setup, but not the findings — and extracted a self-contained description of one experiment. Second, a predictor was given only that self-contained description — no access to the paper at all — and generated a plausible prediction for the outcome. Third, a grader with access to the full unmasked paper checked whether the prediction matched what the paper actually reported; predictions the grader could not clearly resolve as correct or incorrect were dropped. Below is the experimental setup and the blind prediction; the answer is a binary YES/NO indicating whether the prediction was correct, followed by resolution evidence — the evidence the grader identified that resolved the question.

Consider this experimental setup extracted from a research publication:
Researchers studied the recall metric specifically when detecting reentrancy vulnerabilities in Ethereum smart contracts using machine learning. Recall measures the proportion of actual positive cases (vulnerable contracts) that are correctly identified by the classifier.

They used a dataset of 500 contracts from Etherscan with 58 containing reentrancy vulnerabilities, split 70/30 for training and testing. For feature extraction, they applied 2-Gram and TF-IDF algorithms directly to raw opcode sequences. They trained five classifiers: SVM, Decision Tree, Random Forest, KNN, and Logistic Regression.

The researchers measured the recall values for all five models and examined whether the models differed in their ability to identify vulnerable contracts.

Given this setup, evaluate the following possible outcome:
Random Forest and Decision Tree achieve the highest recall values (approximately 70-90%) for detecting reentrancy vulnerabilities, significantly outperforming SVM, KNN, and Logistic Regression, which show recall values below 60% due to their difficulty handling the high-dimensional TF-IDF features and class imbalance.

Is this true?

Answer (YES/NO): NO